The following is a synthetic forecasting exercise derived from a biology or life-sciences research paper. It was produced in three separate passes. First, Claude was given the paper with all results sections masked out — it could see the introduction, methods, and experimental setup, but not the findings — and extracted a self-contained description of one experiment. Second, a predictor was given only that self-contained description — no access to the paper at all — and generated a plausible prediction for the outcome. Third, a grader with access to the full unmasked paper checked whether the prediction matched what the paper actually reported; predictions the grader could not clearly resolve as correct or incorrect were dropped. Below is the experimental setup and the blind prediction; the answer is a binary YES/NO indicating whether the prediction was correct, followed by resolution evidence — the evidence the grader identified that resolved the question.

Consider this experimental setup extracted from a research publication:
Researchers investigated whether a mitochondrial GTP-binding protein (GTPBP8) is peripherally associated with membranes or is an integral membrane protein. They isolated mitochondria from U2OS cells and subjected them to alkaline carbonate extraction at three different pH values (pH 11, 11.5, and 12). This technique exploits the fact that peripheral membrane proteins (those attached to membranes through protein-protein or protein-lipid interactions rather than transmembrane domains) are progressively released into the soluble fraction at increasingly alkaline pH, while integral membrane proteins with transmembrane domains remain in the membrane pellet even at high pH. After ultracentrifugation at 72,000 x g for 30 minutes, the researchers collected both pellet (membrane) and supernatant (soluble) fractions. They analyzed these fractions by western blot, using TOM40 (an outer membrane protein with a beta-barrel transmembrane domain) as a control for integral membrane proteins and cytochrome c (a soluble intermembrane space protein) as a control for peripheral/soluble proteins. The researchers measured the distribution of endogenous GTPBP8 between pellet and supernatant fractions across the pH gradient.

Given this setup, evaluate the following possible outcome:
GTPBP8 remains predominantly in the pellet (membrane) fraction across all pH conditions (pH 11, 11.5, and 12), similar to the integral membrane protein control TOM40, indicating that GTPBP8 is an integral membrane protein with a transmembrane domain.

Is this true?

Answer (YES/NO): NO